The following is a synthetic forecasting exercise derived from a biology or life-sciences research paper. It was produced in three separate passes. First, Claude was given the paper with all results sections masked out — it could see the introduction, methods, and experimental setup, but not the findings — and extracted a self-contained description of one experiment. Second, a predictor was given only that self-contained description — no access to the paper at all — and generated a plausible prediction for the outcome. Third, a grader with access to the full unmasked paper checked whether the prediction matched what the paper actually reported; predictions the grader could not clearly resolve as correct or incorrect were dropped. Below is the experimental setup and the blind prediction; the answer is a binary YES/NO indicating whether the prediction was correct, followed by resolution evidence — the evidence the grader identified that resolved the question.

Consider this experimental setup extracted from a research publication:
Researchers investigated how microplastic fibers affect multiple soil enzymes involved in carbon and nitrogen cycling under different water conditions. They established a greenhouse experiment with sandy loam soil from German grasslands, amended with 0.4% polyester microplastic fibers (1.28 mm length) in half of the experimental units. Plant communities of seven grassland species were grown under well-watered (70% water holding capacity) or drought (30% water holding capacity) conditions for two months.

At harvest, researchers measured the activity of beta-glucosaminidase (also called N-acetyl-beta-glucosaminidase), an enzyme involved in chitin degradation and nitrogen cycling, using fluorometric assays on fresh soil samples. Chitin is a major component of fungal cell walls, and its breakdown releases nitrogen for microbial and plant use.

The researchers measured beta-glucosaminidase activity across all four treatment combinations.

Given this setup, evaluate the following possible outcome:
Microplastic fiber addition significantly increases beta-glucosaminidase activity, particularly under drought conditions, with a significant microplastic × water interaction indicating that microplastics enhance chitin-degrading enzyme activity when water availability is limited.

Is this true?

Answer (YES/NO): NO